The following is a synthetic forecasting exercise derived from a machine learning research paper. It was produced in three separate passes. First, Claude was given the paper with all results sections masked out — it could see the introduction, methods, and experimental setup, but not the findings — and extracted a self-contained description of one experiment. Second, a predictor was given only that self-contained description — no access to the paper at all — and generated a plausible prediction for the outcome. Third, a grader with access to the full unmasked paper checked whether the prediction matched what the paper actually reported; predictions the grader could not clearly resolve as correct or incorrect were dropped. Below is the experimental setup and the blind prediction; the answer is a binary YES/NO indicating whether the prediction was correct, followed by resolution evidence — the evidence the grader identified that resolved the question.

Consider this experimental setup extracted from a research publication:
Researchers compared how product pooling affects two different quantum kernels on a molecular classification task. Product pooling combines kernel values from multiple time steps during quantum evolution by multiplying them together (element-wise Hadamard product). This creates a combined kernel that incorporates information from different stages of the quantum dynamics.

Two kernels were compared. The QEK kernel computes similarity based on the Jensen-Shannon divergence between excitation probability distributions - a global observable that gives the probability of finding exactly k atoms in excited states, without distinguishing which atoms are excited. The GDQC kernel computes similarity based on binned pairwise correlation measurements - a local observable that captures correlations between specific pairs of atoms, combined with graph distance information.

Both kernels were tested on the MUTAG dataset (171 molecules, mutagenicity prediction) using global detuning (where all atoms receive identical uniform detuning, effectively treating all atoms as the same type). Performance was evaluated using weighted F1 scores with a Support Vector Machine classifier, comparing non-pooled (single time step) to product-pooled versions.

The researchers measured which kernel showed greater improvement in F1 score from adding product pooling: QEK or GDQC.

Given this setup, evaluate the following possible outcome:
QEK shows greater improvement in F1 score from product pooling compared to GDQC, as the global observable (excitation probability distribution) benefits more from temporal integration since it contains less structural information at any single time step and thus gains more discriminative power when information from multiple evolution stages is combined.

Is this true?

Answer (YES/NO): YES